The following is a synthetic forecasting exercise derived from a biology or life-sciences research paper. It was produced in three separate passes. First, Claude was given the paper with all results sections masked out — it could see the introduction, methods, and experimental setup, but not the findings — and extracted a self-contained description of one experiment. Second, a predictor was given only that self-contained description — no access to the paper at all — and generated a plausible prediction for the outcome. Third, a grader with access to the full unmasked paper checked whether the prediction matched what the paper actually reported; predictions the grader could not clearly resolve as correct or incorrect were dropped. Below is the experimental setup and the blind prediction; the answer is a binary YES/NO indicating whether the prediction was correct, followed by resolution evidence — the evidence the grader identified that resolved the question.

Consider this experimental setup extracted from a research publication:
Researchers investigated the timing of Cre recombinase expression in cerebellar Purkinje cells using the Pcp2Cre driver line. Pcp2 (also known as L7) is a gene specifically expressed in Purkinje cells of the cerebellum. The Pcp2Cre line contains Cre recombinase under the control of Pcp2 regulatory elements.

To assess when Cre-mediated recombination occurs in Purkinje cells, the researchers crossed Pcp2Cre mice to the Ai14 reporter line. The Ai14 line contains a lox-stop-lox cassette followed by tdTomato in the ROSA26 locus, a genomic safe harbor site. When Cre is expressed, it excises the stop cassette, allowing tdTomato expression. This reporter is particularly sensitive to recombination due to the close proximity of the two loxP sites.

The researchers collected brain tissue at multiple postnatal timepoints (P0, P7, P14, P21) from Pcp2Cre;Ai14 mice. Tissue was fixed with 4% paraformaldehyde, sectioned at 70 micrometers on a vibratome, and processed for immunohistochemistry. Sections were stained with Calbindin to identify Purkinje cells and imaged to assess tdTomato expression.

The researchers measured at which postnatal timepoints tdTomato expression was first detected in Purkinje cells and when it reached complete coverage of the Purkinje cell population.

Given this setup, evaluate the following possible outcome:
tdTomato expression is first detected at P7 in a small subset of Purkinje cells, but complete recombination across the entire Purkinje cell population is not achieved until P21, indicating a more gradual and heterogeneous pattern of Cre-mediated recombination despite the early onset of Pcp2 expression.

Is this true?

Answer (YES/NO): NO